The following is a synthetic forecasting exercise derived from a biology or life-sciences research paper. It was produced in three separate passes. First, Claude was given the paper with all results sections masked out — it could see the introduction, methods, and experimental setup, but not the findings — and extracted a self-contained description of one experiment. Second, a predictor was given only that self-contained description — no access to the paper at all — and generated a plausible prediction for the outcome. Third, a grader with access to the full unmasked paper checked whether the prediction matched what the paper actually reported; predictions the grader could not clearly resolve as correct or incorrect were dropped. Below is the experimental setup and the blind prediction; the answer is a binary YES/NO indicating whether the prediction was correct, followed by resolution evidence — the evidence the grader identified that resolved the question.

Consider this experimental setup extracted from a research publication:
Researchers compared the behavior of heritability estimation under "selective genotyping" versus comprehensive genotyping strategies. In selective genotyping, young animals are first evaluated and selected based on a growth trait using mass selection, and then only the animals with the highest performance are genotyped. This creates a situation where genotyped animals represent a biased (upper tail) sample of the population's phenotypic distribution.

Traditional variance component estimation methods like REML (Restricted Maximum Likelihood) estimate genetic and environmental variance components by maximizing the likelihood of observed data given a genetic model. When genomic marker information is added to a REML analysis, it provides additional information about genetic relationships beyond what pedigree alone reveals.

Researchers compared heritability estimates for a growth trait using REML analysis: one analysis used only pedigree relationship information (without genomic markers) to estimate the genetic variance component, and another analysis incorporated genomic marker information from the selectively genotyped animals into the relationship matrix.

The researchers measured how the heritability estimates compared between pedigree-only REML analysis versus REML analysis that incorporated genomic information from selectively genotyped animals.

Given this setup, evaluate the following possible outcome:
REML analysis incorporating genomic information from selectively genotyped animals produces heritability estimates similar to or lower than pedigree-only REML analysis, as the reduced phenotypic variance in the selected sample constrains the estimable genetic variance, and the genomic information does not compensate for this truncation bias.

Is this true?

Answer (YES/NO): NO